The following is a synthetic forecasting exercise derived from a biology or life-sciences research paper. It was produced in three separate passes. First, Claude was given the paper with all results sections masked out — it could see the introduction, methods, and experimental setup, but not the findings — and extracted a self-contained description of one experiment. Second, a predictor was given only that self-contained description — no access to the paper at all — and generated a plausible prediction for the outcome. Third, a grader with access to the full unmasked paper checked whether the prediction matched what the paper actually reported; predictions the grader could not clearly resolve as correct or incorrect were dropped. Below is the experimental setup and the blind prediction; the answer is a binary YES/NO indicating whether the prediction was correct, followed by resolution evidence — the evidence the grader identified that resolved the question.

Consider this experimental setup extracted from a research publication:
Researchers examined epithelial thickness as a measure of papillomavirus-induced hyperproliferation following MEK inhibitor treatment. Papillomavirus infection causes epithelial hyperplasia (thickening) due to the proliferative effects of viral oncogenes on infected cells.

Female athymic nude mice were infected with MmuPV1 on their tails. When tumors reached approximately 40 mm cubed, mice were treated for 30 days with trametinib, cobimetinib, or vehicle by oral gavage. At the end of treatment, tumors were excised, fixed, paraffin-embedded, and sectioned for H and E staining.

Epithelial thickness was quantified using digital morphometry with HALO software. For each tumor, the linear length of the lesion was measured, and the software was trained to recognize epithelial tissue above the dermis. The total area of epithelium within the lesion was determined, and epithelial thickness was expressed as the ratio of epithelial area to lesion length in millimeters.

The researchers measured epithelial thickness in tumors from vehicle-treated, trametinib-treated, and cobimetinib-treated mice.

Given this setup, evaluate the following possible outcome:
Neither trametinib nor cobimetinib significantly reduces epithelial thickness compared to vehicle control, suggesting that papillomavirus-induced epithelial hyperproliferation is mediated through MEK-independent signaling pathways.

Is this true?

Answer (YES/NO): NO